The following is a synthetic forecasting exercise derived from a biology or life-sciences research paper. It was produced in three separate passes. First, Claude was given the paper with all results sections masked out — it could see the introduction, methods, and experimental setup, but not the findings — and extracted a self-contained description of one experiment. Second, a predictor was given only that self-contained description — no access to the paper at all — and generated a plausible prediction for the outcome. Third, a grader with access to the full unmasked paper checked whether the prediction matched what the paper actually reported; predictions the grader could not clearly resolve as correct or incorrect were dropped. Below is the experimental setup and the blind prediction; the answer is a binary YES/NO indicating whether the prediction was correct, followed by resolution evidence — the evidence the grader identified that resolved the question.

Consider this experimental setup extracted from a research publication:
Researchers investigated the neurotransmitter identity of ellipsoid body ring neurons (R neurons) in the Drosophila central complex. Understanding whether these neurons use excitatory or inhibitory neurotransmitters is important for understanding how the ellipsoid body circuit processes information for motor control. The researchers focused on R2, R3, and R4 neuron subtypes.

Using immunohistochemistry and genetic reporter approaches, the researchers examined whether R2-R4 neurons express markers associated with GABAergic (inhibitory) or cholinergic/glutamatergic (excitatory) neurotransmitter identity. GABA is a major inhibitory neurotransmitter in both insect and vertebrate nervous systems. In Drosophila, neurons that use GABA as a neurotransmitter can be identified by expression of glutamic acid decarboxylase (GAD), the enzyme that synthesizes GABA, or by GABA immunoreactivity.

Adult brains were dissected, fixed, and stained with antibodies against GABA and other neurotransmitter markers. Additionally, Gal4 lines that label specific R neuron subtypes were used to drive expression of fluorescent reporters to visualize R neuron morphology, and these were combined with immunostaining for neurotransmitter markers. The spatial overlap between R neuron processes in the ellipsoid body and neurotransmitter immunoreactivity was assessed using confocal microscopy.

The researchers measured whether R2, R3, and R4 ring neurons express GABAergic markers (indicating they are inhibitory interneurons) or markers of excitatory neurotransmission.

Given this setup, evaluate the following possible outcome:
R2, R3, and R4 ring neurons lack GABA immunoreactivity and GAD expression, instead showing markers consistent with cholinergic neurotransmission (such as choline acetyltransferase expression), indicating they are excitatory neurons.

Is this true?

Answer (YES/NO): NO